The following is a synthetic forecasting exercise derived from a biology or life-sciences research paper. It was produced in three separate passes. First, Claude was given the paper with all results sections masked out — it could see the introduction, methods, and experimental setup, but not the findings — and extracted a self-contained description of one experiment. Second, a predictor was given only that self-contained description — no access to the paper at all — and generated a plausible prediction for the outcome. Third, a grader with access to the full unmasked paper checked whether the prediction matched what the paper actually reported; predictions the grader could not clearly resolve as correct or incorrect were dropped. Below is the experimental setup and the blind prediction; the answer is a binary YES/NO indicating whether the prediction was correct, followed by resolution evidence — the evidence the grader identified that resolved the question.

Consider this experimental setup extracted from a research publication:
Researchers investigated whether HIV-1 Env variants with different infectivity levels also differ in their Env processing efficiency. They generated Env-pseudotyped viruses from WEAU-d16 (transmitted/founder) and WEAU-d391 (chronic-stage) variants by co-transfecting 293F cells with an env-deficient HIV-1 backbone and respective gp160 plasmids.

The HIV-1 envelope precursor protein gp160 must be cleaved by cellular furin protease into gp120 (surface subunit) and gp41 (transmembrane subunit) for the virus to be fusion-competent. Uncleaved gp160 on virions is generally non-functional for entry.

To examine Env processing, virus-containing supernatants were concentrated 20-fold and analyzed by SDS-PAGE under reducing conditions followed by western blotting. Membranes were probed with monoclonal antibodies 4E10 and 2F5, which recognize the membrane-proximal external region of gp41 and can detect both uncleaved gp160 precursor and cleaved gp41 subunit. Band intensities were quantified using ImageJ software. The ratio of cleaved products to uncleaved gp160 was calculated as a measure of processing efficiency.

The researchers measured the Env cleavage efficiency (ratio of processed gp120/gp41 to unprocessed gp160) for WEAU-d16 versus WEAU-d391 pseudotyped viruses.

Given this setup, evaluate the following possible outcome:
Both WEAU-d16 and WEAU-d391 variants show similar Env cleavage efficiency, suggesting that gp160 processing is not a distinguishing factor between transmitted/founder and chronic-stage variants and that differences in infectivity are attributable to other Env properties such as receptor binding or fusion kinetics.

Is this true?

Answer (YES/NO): YES